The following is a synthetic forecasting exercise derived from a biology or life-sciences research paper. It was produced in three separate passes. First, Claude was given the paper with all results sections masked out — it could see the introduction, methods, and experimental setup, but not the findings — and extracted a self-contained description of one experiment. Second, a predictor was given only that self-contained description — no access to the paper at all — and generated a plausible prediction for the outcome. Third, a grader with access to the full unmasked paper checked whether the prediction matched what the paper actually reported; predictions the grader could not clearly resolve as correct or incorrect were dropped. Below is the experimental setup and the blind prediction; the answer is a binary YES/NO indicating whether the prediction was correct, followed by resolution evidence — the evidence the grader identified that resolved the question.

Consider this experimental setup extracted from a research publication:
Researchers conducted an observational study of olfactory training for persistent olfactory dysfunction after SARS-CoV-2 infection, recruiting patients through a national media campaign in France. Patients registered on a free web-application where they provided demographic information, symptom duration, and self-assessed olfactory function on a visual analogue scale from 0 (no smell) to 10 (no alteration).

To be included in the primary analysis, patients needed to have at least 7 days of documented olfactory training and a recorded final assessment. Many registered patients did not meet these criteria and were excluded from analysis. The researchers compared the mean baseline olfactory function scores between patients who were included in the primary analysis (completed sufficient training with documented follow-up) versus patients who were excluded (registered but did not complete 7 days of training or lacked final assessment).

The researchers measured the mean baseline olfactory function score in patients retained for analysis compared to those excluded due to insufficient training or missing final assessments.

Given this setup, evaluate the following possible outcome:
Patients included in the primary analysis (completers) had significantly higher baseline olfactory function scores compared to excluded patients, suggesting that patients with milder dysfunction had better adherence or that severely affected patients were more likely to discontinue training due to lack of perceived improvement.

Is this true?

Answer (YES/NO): NO